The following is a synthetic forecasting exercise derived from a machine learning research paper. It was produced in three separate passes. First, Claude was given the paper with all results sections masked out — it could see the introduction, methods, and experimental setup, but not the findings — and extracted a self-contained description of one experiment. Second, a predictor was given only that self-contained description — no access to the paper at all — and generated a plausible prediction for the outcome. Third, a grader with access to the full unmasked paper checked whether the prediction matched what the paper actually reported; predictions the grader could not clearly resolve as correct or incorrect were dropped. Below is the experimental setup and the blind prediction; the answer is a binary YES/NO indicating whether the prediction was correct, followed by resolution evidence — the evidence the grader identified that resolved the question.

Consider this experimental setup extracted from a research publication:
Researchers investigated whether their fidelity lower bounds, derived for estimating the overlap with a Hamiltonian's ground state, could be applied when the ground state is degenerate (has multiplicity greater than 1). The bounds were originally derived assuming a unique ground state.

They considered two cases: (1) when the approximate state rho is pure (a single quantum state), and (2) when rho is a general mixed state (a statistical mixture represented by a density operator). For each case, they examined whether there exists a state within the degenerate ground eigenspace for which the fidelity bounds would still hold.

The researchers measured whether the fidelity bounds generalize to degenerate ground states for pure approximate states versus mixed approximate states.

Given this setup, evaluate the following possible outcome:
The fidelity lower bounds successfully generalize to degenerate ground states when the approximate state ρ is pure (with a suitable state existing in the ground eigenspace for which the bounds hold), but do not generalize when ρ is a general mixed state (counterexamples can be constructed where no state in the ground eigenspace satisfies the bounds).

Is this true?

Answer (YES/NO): YES